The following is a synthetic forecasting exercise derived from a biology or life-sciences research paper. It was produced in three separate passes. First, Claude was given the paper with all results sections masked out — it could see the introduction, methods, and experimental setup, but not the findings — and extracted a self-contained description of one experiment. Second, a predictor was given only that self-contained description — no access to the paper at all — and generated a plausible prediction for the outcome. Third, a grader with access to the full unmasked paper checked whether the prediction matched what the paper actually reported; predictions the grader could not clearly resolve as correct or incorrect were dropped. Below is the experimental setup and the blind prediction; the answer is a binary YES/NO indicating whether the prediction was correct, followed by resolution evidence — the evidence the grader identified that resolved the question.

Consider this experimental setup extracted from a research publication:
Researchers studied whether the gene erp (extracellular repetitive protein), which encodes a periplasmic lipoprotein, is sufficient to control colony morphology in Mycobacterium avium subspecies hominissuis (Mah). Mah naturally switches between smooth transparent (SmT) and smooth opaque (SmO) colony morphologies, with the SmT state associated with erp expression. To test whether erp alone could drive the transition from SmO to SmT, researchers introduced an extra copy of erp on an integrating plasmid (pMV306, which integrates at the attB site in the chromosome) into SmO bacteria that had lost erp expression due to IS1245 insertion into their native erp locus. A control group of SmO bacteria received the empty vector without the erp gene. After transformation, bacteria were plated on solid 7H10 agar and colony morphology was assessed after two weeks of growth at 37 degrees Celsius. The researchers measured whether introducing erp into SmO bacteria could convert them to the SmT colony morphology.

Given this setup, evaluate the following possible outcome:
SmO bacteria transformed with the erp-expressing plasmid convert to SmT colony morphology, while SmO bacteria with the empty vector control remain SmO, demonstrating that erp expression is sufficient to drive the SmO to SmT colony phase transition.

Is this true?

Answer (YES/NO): YES